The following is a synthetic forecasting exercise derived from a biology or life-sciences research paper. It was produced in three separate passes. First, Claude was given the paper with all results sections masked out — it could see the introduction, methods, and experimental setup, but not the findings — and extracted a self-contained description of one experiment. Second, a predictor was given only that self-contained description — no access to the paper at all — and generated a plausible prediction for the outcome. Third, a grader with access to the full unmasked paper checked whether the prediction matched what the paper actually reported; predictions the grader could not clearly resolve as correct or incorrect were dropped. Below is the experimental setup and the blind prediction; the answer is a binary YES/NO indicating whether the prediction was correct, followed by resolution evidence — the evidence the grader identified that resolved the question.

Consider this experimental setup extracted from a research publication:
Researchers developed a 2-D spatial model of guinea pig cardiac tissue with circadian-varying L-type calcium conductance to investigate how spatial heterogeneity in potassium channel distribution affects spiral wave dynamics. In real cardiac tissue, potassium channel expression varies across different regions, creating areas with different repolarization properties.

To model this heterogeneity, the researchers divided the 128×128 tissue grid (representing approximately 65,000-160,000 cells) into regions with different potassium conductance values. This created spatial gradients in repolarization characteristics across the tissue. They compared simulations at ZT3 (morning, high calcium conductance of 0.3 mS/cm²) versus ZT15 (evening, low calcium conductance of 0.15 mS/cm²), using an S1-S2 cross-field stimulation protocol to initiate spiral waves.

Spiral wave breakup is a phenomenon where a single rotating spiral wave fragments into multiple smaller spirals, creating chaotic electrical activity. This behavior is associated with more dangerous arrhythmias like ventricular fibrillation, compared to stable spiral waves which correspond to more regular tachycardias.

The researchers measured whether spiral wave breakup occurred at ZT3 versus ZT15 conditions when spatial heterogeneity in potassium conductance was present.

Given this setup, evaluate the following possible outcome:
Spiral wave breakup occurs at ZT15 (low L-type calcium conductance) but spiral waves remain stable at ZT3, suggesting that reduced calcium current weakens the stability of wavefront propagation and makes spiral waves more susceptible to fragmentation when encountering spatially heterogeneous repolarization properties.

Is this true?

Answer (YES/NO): NO